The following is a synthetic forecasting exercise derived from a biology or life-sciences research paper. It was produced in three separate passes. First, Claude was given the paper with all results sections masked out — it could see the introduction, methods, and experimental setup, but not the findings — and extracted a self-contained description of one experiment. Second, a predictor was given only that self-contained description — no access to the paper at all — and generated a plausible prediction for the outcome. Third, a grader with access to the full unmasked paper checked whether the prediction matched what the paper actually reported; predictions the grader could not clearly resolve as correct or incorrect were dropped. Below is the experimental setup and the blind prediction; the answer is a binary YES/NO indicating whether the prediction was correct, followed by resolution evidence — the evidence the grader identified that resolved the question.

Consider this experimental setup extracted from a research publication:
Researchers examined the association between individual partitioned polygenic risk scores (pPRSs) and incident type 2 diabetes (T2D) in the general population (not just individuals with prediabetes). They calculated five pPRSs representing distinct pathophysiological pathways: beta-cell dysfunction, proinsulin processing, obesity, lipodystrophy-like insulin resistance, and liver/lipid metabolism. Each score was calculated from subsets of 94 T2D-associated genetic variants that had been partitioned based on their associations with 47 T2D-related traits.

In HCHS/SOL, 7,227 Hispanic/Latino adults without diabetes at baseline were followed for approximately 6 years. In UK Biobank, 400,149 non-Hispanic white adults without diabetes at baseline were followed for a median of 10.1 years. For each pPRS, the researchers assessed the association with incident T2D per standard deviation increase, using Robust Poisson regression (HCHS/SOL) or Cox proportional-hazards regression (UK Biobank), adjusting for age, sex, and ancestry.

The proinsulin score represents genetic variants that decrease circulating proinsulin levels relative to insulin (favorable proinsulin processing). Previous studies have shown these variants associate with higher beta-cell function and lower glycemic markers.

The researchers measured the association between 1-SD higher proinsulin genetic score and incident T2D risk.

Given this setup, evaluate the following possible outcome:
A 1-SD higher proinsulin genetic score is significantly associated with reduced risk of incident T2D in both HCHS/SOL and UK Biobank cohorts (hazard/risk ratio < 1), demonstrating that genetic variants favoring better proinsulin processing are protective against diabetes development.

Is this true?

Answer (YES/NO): NO